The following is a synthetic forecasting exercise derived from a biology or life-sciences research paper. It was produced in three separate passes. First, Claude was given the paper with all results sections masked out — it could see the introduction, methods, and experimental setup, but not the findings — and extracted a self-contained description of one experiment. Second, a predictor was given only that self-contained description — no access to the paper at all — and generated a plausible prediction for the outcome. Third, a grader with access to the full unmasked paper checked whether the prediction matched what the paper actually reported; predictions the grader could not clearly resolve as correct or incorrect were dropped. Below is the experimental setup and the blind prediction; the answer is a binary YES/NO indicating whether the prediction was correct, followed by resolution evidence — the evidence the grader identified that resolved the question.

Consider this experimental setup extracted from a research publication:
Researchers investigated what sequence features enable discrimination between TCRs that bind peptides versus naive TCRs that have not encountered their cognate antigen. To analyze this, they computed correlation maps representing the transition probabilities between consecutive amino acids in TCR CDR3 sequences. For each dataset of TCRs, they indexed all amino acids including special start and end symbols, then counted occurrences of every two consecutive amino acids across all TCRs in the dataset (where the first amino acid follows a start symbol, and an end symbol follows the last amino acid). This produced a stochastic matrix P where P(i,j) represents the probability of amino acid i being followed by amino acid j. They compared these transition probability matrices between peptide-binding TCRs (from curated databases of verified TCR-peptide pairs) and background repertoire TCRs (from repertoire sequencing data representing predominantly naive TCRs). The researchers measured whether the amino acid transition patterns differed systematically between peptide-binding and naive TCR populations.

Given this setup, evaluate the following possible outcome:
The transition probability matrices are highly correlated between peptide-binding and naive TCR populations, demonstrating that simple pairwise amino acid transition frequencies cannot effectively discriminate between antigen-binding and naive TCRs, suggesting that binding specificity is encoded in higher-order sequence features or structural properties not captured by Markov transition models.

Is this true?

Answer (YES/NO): NO